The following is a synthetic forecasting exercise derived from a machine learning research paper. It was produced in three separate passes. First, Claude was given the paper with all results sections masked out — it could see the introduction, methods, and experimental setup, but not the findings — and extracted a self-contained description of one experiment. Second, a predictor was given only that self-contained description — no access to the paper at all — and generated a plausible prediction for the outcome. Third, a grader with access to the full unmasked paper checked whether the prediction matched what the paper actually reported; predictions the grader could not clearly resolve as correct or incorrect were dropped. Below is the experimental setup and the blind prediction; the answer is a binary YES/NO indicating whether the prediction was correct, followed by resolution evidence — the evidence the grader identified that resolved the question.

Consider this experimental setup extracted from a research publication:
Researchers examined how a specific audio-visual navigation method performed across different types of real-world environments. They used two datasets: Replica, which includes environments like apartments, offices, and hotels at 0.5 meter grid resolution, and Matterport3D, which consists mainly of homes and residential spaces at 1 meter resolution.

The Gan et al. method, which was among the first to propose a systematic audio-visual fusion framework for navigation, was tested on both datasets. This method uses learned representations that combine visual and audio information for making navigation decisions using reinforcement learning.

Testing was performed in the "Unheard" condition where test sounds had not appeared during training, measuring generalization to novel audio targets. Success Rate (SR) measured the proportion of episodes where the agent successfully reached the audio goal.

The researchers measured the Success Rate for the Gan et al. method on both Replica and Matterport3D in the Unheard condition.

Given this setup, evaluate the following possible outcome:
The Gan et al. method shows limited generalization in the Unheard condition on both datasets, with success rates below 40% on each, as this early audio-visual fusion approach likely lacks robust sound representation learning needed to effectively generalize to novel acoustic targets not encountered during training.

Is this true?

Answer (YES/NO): YES